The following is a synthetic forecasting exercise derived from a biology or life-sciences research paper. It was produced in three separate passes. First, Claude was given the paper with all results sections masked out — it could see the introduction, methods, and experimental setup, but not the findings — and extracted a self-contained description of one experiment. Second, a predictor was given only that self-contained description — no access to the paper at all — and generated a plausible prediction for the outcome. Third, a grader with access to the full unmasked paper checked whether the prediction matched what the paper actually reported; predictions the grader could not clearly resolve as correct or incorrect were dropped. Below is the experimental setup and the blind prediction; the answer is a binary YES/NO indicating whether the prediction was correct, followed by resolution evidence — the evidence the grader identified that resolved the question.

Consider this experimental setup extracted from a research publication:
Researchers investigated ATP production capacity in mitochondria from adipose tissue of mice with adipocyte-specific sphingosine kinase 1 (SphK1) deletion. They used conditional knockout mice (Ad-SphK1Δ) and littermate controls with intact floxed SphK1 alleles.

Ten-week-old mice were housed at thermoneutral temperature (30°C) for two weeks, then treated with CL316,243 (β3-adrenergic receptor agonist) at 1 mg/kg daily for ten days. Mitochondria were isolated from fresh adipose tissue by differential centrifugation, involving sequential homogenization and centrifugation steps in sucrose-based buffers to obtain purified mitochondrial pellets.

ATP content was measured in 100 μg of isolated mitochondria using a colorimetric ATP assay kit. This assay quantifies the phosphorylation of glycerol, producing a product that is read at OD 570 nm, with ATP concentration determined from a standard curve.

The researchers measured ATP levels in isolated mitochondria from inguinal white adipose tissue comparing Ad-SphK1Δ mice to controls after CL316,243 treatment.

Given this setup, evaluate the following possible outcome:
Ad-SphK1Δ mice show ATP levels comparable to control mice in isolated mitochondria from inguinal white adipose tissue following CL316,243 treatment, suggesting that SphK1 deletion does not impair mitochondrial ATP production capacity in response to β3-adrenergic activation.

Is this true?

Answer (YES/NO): NO